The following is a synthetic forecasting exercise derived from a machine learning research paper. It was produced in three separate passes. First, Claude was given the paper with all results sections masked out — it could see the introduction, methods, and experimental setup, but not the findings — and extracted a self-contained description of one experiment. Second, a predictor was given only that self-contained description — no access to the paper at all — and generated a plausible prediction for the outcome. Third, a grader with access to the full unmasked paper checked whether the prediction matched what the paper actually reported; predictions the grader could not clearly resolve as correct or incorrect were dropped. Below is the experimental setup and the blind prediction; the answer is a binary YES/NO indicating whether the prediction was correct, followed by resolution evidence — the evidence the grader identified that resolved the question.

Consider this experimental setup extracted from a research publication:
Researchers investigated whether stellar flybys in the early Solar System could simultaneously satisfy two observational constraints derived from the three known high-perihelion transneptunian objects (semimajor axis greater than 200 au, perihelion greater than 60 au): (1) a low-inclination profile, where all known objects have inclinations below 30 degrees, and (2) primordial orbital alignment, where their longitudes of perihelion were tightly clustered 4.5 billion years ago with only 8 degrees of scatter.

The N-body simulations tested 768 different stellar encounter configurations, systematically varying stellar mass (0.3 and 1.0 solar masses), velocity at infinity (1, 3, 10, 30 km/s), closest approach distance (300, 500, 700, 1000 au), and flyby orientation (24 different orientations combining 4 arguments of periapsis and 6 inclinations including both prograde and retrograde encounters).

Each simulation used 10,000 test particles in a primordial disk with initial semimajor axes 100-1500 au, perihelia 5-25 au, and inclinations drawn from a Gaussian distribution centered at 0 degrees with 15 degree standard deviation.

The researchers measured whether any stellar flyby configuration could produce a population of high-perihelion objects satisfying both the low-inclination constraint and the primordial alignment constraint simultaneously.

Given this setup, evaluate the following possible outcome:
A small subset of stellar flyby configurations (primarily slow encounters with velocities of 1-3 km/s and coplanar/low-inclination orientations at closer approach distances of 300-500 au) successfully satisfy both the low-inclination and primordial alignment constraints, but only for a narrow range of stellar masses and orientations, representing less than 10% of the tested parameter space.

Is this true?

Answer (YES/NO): NO